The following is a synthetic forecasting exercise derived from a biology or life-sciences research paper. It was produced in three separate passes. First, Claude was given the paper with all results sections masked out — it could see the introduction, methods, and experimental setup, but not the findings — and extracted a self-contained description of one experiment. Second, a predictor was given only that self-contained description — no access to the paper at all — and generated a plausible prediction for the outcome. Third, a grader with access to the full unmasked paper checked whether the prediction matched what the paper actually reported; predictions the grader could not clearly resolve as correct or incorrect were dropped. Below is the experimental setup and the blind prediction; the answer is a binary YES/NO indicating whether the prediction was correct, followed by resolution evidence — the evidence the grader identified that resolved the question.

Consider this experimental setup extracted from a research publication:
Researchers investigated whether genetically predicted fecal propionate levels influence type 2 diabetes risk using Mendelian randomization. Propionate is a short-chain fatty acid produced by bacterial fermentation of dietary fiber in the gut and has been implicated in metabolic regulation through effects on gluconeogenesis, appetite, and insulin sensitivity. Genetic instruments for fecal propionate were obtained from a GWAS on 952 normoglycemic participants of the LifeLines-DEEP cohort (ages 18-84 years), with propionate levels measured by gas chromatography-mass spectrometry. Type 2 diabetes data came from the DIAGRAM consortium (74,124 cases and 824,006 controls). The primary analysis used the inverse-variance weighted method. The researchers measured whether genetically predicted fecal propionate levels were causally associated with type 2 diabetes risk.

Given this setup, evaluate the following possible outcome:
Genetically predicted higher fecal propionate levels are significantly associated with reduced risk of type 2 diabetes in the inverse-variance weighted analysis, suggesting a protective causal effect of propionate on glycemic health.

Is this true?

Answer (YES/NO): NO